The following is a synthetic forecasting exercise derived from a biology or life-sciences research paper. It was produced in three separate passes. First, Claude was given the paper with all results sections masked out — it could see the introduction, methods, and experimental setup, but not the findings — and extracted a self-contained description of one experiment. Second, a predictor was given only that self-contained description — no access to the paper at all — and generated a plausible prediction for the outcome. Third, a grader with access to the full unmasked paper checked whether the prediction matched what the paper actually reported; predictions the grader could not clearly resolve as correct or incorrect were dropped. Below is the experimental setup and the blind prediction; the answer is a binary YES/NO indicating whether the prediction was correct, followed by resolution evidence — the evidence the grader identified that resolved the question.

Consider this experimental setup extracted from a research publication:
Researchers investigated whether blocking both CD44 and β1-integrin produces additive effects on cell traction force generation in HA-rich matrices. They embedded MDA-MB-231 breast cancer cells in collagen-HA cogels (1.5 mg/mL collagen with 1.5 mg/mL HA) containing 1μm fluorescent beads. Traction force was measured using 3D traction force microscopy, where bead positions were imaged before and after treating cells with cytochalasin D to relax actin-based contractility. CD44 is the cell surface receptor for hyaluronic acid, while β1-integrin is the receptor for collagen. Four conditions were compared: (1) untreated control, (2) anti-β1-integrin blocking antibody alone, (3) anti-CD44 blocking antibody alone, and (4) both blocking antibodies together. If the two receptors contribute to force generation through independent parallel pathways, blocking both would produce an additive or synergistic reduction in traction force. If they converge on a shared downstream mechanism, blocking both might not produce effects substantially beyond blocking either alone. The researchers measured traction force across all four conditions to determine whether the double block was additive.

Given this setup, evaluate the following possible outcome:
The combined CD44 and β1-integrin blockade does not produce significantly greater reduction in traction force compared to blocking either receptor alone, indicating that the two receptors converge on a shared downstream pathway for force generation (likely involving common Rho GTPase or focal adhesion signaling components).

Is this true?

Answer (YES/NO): YES